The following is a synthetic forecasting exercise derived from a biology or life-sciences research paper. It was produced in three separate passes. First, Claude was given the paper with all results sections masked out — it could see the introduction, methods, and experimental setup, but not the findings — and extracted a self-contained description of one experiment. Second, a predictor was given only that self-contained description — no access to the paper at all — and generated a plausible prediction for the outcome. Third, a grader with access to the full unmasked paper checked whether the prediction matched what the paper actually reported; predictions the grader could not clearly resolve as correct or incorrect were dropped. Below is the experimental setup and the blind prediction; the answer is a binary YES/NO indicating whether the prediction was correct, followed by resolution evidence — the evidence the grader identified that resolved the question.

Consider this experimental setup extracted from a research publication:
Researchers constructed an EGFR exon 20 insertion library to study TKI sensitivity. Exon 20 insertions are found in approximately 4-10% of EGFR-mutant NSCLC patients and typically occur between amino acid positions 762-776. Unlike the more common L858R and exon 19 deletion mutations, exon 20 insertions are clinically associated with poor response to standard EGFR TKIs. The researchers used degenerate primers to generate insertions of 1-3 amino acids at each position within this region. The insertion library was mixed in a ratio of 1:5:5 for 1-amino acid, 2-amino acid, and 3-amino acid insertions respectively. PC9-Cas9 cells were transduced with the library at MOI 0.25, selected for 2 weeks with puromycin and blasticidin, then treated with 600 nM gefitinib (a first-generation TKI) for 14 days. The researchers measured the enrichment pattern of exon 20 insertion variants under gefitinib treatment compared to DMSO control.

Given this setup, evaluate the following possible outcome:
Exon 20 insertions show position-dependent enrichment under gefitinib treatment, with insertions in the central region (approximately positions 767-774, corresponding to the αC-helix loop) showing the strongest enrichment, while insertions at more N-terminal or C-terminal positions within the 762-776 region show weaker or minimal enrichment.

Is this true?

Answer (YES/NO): NO